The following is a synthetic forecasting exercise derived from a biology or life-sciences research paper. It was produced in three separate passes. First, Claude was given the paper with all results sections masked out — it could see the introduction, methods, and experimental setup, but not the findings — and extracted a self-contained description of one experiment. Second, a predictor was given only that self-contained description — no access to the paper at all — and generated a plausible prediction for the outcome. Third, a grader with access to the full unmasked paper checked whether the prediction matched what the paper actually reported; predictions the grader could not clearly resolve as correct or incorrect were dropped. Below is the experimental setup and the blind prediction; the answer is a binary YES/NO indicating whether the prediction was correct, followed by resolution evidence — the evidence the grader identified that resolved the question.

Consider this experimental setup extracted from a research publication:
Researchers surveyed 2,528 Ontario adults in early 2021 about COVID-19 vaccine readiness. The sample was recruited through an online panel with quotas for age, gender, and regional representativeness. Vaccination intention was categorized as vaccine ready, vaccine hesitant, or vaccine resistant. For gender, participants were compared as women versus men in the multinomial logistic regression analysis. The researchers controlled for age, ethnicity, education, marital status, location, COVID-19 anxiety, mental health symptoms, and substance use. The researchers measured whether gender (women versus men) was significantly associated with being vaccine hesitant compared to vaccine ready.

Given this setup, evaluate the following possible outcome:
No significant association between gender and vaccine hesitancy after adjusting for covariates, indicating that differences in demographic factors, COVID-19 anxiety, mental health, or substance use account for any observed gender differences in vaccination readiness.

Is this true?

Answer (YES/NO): NO